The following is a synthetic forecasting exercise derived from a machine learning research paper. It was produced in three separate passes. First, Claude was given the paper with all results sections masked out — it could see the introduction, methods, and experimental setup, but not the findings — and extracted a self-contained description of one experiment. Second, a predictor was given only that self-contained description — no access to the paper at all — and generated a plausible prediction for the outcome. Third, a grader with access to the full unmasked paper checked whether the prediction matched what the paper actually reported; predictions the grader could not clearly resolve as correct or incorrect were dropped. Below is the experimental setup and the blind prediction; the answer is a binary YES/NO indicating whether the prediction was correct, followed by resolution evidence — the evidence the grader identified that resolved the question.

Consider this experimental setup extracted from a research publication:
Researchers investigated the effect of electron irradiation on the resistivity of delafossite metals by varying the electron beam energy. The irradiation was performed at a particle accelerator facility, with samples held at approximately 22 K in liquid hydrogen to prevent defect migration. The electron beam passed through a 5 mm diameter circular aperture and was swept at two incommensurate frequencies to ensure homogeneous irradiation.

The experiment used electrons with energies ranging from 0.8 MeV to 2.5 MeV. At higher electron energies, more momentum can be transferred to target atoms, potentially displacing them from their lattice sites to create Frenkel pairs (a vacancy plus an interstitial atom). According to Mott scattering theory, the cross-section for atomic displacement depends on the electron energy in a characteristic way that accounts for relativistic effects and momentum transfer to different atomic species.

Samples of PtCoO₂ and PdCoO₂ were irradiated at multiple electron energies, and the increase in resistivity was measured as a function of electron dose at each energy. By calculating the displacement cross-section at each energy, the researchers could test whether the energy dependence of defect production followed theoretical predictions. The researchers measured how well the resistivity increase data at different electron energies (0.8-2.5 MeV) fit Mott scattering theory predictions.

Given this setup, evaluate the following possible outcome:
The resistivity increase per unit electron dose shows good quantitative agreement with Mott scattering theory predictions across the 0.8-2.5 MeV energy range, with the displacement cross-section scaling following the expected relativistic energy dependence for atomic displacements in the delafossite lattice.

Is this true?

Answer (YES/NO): YES